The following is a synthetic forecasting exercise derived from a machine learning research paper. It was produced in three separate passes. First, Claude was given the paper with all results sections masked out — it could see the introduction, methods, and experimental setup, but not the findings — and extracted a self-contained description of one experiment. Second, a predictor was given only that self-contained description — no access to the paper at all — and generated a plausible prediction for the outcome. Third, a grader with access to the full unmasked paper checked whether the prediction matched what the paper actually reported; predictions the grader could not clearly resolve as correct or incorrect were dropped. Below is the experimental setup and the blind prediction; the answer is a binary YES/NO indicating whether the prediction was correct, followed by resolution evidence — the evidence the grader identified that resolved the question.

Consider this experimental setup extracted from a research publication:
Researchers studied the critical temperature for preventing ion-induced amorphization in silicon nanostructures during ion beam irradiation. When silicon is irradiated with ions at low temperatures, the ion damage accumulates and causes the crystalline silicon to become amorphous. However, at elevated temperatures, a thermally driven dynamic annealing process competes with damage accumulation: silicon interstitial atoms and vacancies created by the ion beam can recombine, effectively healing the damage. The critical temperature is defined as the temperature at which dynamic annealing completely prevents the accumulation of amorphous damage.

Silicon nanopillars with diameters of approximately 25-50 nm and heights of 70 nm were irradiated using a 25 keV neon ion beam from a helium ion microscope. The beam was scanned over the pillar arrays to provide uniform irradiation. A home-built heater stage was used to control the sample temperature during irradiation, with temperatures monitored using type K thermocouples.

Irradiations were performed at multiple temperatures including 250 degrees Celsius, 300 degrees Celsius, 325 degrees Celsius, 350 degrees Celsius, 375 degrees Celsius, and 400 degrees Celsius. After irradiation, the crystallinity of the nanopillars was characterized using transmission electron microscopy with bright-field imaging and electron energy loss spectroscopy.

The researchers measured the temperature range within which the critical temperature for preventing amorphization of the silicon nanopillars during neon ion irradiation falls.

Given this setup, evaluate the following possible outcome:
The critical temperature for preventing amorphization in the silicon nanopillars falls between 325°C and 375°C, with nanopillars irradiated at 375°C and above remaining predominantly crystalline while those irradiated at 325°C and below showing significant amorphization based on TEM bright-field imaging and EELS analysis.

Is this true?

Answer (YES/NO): NO